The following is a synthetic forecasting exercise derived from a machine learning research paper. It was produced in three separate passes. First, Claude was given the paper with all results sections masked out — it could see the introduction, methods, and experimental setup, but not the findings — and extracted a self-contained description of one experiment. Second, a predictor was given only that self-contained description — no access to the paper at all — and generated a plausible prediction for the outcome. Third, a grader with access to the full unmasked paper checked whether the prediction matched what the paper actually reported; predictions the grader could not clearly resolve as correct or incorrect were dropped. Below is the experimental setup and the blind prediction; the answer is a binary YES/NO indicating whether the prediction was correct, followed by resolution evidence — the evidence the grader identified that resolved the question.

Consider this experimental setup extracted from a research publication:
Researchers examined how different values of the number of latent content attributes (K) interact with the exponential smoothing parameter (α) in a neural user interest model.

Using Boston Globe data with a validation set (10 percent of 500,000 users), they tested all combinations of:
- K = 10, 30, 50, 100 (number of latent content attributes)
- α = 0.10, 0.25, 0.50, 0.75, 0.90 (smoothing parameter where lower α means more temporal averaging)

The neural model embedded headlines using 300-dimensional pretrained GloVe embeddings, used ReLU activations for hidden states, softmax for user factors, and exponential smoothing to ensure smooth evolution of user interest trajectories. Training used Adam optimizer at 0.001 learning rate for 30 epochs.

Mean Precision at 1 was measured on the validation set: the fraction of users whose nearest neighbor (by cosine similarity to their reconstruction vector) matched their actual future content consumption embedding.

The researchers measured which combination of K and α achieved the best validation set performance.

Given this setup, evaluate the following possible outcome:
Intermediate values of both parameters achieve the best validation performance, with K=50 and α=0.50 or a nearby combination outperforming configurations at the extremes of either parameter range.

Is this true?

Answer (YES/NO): NO